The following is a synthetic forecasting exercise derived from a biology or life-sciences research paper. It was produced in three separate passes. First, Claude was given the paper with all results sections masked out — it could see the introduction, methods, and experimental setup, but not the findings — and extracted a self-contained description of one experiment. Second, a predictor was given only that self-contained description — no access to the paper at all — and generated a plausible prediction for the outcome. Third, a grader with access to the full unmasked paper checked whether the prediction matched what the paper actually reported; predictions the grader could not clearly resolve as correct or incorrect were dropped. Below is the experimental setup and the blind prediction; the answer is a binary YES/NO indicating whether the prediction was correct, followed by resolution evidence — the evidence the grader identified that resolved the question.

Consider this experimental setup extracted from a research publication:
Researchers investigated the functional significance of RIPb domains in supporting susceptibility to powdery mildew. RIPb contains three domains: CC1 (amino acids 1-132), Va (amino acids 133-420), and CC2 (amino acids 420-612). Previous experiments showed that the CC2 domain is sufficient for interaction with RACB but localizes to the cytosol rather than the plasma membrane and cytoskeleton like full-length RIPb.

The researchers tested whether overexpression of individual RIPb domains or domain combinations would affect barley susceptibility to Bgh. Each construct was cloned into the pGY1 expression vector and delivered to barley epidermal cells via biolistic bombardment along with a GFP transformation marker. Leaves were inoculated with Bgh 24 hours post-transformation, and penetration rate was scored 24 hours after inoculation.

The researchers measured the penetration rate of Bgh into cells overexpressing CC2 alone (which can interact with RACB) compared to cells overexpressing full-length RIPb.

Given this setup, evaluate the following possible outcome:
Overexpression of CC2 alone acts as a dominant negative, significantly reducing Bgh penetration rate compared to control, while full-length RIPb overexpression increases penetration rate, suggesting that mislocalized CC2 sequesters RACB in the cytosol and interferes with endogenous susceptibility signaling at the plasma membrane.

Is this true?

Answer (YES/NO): NO